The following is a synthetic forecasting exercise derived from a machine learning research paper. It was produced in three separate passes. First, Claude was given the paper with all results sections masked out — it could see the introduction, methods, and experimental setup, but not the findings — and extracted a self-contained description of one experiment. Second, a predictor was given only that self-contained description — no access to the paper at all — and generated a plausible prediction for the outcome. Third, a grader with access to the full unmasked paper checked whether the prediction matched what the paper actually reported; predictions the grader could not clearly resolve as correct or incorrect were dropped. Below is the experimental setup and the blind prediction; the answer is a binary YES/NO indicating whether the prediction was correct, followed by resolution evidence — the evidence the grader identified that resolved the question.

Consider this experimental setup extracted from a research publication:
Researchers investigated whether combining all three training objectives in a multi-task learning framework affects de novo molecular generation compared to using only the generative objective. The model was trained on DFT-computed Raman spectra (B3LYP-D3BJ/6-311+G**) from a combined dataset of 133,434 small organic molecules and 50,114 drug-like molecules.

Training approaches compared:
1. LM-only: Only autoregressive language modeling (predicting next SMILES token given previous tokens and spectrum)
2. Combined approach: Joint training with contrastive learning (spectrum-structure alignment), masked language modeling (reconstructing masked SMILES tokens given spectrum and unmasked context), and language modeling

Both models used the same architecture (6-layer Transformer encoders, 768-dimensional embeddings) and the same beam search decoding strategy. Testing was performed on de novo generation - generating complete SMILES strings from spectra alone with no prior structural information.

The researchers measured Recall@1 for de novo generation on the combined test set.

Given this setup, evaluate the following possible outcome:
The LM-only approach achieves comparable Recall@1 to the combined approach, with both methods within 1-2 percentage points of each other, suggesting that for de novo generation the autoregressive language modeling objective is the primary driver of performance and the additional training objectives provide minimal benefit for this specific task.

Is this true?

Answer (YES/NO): NO